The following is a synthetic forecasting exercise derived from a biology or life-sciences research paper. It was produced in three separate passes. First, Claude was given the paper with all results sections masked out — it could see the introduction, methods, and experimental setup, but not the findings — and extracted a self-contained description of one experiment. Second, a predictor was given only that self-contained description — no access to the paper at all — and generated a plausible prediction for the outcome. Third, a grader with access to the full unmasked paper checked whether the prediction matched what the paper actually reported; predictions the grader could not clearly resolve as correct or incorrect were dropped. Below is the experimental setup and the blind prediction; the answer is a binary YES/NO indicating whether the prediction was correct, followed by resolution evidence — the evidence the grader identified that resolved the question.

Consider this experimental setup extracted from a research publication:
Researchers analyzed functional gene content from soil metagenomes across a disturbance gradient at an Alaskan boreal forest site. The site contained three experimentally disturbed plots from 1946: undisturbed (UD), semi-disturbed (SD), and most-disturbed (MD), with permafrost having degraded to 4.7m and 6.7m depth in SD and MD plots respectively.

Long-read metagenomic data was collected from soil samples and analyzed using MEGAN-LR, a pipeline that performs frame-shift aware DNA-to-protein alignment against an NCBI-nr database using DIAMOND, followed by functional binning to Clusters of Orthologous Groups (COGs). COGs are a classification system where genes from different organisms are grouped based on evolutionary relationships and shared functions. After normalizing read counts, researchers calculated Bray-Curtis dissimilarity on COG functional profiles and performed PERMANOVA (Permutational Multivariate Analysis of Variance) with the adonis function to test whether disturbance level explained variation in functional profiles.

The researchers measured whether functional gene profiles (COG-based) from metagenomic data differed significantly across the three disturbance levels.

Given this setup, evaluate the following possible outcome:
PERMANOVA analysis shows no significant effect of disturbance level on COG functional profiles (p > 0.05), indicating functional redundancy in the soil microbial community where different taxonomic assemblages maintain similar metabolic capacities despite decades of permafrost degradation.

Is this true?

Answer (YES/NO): NO